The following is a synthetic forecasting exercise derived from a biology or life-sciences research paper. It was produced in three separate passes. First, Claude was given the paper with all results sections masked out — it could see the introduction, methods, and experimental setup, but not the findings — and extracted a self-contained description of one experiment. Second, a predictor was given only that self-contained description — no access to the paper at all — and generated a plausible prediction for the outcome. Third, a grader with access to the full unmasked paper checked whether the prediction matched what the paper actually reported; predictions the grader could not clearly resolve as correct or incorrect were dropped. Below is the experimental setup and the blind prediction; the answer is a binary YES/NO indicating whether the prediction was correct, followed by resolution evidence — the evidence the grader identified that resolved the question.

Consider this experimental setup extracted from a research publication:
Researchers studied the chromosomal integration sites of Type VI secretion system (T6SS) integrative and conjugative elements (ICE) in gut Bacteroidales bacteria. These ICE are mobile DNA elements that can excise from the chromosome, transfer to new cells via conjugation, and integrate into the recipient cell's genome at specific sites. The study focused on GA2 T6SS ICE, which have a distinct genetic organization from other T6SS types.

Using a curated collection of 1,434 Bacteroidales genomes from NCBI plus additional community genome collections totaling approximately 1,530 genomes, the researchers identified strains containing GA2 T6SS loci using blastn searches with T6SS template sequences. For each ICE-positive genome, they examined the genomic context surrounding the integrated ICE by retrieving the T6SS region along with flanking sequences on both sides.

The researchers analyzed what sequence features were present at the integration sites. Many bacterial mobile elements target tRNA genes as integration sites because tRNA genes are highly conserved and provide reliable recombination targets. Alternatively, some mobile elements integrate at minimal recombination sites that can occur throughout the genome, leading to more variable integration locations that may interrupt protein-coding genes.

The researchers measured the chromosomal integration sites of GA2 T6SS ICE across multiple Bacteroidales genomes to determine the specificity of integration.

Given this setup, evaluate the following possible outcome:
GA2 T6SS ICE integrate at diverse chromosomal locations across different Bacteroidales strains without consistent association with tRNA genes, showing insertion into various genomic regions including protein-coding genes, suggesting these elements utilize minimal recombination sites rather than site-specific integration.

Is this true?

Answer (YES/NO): NO